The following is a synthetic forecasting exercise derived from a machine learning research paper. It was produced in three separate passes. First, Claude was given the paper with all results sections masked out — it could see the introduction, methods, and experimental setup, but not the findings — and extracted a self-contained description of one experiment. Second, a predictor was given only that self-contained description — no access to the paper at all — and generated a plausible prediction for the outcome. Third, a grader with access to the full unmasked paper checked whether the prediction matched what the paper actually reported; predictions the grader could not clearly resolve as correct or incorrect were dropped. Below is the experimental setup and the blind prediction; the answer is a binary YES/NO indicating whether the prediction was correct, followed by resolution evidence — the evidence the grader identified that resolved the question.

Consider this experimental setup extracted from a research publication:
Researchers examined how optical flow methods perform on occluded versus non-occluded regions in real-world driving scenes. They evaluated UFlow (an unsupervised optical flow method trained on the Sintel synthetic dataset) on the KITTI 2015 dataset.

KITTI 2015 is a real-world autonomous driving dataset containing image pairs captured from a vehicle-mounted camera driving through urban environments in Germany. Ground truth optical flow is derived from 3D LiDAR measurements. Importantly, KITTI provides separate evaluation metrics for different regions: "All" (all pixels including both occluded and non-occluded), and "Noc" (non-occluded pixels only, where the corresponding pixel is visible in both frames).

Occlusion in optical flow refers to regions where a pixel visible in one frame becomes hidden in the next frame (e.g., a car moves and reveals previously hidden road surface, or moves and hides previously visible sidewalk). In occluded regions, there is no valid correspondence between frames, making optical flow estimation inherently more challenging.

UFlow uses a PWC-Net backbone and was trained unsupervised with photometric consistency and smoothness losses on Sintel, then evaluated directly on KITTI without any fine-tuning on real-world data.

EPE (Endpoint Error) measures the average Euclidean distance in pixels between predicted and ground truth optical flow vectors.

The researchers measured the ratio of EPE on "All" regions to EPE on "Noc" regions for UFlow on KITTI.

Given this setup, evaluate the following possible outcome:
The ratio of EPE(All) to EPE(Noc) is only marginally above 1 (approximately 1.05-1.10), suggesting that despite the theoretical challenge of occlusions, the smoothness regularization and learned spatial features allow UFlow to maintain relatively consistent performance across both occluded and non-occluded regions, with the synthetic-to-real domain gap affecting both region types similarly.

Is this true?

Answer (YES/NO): NO